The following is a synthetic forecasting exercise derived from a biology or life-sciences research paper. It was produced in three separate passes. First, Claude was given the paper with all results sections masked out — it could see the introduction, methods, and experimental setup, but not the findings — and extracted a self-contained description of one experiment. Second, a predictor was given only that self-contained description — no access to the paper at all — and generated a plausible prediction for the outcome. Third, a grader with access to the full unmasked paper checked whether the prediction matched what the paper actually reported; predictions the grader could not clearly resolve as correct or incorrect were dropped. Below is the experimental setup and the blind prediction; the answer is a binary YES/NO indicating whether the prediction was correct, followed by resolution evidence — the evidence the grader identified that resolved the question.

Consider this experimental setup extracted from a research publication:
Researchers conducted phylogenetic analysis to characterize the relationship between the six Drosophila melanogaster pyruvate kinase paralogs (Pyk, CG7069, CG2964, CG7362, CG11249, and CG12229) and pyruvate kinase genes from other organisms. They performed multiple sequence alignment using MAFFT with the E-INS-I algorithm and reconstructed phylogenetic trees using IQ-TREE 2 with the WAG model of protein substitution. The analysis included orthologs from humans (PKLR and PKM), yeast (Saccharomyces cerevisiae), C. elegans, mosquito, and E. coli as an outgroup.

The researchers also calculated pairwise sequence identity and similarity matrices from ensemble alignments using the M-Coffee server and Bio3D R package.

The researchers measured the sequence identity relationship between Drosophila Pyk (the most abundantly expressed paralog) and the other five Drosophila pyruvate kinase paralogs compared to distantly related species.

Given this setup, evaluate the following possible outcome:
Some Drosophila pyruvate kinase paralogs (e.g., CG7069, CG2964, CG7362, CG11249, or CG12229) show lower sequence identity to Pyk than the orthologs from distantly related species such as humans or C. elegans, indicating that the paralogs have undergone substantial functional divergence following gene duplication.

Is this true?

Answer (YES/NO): YES